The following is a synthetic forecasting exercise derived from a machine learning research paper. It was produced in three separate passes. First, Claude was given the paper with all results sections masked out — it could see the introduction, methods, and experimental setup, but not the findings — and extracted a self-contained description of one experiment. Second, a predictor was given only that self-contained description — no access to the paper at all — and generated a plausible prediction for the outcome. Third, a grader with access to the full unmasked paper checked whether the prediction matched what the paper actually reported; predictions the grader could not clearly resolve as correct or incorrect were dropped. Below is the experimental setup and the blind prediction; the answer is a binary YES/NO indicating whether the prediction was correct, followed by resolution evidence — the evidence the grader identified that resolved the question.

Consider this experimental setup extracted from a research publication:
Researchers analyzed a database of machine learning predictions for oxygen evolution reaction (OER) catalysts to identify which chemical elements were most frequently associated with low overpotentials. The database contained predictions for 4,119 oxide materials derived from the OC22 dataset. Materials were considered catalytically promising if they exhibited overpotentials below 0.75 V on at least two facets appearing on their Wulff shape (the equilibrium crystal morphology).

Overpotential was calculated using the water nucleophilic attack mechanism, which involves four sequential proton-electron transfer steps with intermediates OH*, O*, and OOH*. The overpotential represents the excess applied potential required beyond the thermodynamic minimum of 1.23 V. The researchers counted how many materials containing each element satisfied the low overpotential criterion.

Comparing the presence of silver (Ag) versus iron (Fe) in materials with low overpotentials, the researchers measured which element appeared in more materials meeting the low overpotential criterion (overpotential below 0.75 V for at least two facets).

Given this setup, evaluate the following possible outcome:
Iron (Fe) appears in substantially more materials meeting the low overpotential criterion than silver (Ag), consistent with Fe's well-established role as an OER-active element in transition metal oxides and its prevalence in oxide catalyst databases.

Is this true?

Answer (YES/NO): NO